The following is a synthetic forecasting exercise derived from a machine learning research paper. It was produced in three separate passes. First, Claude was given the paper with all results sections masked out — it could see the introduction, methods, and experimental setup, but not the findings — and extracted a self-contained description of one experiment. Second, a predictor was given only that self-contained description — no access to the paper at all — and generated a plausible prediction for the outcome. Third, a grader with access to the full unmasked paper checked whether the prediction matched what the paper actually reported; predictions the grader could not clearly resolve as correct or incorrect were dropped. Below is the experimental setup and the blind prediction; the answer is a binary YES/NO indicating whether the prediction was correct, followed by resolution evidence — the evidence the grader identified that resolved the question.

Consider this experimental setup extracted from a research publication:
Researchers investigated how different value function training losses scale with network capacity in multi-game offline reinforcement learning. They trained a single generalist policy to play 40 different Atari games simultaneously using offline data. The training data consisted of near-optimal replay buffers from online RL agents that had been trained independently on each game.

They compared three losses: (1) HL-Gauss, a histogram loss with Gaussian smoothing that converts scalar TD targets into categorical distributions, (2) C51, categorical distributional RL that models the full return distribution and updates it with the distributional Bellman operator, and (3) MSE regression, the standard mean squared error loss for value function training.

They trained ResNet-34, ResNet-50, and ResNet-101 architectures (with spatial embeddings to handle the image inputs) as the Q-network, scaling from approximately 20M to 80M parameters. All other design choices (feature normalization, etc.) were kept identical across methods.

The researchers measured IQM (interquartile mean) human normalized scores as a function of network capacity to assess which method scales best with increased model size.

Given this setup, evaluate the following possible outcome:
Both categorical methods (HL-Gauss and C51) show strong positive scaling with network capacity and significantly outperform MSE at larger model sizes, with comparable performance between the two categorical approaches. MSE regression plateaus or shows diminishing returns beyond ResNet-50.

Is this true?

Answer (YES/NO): NO